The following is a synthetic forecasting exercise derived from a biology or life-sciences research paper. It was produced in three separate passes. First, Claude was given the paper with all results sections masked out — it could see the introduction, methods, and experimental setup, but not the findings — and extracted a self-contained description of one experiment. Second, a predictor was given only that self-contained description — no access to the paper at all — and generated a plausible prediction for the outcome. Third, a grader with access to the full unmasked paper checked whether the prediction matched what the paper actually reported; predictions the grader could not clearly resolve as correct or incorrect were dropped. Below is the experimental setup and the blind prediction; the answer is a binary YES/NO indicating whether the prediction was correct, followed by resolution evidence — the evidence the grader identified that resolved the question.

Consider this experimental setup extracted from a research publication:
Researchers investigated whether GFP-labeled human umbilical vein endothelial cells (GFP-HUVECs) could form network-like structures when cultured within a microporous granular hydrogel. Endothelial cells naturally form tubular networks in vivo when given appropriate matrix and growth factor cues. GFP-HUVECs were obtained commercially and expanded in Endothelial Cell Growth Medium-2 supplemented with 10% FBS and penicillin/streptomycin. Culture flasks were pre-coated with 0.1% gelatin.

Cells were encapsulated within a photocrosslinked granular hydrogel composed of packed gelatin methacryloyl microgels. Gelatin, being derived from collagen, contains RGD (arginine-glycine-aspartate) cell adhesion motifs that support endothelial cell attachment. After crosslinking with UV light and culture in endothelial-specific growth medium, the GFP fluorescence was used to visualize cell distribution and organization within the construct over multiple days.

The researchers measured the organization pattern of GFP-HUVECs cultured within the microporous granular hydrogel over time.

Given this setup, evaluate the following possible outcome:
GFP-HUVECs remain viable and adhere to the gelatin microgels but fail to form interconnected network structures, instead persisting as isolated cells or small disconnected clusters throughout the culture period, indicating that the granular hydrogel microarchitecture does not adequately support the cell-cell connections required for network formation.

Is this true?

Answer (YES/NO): NO